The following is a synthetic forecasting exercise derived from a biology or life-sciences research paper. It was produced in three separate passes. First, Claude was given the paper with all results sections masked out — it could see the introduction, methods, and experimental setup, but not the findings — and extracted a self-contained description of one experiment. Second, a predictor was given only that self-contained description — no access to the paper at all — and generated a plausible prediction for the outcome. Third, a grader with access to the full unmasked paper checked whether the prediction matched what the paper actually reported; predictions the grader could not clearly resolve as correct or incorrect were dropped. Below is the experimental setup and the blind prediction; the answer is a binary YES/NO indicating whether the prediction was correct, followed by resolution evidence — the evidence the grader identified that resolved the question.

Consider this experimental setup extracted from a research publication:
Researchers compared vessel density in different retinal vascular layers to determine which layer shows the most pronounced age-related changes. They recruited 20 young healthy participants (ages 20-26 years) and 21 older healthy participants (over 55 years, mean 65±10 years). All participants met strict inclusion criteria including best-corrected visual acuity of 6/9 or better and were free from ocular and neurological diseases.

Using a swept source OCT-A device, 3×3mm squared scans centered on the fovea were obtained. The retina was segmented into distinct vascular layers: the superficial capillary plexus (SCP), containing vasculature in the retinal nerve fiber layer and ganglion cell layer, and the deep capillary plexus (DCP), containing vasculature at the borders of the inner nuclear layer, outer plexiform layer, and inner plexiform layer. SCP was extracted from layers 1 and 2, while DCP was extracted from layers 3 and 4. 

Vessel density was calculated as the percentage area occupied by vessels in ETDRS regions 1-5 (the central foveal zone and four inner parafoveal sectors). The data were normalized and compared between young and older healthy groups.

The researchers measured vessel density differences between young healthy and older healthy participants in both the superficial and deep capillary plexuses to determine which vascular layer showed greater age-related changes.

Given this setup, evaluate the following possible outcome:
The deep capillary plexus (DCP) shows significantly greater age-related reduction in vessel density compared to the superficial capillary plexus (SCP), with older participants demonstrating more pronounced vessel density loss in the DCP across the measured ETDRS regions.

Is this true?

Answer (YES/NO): NO